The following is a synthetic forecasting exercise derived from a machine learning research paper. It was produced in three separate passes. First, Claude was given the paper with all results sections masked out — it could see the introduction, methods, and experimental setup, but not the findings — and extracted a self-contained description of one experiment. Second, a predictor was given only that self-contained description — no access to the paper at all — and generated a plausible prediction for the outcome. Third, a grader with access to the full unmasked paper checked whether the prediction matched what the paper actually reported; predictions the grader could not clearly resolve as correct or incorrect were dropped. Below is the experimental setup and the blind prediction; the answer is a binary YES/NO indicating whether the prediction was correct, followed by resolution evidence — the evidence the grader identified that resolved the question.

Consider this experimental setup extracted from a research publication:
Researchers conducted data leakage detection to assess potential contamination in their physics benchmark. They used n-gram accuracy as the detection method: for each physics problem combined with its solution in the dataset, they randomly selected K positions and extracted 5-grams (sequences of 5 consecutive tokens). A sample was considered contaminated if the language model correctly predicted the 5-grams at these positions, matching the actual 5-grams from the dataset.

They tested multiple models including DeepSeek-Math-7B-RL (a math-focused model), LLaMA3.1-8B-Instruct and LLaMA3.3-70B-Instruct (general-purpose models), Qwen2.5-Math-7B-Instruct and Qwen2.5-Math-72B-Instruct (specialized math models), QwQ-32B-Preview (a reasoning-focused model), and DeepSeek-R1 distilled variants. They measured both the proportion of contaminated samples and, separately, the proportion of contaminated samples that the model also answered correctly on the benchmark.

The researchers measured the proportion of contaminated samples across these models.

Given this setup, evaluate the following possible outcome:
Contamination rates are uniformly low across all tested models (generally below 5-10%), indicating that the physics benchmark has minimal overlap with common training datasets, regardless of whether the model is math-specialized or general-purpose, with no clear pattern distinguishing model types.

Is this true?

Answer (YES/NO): YES